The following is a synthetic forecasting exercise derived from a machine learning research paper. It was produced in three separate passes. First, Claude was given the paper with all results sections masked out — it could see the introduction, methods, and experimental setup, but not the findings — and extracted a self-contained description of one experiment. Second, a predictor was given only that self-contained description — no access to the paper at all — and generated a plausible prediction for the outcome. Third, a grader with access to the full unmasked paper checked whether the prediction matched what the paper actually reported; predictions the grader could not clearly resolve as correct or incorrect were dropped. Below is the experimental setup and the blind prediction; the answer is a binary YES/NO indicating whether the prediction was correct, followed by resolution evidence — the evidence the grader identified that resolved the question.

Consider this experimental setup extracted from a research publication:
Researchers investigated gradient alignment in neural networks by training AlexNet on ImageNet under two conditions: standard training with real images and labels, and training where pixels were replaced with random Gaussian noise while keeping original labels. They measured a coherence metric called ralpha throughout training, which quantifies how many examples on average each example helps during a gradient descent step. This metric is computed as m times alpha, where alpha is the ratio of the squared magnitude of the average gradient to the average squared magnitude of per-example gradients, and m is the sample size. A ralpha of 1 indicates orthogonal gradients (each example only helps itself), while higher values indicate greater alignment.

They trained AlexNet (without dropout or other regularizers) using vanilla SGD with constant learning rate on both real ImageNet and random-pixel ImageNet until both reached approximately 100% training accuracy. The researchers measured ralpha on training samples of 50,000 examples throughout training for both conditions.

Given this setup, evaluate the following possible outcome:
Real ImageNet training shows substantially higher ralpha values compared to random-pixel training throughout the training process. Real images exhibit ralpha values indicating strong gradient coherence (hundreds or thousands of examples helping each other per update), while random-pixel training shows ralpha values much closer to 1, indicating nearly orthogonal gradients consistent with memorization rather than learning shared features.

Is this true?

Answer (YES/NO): NO